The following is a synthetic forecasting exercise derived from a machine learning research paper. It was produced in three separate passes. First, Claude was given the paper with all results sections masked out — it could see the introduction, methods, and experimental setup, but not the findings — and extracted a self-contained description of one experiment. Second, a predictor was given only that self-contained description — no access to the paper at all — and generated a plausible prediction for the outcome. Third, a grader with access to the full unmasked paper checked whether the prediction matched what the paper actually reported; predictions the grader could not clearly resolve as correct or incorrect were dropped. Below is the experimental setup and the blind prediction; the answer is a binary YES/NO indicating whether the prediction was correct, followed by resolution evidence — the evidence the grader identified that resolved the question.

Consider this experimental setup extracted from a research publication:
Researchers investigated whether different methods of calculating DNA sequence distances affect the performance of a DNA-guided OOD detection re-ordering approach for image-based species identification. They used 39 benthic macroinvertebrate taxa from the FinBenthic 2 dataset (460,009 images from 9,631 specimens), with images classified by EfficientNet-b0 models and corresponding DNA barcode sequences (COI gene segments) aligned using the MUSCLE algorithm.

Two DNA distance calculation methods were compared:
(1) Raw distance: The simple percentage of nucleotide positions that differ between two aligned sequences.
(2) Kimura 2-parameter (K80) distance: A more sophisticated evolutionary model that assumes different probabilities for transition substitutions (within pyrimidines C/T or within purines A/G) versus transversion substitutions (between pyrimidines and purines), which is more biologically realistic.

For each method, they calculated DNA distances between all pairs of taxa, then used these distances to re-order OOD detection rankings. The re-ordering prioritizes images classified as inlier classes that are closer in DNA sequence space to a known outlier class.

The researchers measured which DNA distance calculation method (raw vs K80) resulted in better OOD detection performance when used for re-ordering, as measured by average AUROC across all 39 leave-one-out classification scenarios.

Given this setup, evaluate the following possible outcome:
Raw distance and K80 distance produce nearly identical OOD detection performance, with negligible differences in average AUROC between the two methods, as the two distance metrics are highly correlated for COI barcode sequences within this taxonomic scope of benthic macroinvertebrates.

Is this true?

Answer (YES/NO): YES